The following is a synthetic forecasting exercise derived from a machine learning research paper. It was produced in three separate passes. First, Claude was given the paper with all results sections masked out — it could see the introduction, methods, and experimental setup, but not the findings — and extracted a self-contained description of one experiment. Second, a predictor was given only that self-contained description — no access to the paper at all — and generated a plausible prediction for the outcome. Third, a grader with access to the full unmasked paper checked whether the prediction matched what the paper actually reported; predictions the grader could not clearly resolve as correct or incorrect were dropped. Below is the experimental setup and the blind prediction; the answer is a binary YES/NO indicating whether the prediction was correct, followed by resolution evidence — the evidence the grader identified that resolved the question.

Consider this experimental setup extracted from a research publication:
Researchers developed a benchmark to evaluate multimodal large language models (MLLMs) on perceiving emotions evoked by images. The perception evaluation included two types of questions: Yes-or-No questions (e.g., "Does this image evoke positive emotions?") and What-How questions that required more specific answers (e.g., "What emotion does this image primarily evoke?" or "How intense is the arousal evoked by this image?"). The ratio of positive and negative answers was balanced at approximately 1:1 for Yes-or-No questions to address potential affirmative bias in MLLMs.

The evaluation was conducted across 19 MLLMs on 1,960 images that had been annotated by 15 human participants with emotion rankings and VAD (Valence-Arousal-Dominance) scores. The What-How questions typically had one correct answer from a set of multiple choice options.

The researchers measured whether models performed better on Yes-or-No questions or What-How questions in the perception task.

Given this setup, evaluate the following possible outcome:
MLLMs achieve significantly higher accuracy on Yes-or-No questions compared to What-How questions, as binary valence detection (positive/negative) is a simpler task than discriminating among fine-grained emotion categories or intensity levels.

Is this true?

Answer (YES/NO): YES